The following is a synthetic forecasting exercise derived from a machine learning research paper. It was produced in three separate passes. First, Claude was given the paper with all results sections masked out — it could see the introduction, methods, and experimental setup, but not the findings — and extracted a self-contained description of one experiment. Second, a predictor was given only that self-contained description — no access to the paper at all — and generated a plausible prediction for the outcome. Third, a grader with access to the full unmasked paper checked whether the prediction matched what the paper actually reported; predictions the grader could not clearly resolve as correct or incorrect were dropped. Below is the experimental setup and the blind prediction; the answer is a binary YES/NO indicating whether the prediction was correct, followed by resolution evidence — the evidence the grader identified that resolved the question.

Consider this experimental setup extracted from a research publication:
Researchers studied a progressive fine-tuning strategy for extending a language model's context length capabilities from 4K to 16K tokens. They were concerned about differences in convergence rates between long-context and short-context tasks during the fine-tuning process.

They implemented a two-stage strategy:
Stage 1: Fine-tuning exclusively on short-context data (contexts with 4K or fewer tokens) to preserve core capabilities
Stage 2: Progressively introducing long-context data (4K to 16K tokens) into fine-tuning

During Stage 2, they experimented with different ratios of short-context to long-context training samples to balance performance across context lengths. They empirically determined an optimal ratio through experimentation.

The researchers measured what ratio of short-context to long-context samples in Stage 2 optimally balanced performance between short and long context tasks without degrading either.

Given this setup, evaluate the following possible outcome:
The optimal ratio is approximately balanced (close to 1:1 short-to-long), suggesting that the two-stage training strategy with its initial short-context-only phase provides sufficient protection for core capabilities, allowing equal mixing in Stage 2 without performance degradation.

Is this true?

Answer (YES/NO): NO